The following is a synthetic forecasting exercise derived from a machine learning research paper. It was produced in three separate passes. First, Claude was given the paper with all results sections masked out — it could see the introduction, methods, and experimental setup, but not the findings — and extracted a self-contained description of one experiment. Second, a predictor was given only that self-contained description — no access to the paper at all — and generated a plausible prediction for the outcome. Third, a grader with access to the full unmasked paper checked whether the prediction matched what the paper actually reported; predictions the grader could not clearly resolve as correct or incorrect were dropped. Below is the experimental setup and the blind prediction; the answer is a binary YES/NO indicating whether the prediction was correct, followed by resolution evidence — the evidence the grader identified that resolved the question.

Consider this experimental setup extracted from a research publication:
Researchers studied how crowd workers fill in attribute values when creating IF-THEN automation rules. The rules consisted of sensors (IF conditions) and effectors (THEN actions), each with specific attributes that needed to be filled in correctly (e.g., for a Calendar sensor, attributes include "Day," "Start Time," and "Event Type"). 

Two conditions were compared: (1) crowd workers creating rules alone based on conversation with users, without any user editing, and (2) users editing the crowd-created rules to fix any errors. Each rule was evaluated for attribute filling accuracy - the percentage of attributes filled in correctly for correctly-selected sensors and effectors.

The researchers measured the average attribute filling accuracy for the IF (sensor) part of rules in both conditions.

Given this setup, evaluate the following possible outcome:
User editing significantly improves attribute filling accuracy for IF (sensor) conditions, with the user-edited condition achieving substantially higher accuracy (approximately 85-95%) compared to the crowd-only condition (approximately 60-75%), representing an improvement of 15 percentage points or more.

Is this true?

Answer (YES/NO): NO